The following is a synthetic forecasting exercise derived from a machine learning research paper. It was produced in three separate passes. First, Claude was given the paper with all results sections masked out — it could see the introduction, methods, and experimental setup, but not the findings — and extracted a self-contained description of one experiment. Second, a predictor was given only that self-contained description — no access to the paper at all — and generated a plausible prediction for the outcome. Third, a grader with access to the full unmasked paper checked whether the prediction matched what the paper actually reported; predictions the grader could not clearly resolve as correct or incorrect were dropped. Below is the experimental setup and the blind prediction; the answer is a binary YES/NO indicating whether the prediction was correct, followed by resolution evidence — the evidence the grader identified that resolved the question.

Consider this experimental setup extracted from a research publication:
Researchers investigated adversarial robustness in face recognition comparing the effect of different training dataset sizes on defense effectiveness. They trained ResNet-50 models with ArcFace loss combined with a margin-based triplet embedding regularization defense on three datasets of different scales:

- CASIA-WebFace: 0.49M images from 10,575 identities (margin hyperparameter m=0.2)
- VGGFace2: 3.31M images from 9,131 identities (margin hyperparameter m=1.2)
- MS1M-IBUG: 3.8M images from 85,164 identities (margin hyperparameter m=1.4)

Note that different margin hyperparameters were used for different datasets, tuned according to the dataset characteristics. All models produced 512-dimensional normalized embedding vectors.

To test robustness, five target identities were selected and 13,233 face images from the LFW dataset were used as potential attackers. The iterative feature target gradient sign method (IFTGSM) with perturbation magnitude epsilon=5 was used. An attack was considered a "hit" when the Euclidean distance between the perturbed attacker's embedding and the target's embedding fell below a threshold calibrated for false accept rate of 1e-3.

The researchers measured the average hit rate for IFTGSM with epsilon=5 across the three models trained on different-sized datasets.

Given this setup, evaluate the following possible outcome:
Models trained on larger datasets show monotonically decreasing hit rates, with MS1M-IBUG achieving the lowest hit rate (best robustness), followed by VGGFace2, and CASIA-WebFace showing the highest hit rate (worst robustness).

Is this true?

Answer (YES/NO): NO